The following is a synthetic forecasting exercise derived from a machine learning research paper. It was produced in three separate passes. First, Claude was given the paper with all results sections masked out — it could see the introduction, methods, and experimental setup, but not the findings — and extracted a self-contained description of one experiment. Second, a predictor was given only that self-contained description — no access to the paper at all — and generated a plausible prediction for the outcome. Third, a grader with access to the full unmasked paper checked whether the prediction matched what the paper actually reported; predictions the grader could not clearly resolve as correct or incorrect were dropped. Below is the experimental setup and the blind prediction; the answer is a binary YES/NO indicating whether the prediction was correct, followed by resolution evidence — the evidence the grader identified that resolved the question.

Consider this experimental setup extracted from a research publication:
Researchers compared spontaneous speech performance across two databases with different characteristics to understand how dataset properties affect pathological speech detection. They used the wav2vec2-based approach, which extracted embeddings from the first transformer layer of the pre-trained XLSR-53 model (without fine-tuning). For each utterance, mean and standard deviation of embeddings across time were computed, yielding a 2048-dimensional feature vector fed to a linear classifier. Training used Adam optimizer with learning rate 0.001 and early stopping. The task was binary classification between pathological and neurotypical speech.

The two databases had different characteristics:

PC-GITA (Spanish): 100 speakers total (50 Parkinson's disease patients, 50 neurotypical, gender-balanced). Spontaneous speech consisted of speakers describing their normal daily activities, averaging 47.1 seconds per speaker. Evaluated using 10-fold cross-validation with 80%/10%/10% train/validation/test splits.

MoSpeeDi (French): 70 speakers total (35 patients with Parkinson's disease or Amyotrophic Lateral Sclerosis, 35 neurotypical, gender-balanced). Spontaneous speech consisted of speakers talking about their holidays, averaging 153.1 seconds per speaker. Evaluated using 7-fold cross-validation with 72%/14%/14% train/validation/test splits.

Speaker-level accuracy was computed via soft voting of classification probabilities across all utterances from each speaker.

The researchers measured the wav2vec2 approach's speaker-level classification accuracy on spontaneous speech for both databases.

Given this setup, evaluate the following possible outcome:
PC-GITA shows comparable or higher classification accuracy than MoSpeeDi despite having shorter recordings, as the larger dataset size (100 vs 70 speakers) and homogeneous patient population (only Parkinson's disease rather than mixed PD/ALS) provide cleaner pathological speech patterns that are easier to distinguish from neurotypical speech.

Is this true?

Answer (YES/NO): NO